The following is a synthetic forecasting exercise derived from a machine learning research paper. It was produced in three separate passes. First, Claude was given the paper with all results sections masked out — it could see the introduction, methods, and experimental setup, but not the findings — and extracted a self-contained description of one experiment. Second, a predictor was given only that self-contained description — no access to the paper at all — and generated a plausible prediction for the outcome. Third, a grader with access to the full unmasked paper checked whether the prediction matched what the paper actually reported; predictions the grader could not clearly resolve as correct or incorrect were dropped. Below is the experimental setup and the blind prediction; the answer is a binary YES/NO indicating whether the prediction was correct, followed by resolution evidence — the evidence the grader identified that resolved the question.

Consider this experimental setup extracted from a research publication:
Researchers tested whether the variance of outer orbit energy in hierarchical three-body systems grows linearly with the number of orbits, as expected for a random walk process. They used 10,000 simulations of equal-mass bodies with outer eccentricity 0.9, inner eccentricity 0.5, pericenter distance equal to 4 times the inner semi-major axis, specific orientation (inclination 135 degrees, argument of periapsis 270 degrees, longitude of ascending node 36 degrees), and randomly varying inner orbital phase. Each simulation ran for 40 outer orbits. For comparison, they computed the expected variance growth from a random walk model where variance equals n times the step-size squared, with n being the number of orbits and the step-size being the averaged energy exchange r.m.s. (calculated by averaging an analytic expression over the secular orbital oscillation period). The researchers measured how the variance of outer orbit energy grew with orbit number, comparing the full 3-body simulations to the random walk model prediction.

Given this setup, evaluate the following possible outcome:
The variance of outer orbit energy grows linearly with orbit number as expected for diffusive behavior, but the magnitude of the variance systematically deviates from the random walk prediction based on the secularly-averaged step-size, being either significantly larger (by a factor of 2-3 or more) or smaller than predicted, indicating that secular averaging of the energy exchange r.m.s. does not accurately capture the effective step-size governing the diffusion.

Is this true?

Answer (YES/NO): NO